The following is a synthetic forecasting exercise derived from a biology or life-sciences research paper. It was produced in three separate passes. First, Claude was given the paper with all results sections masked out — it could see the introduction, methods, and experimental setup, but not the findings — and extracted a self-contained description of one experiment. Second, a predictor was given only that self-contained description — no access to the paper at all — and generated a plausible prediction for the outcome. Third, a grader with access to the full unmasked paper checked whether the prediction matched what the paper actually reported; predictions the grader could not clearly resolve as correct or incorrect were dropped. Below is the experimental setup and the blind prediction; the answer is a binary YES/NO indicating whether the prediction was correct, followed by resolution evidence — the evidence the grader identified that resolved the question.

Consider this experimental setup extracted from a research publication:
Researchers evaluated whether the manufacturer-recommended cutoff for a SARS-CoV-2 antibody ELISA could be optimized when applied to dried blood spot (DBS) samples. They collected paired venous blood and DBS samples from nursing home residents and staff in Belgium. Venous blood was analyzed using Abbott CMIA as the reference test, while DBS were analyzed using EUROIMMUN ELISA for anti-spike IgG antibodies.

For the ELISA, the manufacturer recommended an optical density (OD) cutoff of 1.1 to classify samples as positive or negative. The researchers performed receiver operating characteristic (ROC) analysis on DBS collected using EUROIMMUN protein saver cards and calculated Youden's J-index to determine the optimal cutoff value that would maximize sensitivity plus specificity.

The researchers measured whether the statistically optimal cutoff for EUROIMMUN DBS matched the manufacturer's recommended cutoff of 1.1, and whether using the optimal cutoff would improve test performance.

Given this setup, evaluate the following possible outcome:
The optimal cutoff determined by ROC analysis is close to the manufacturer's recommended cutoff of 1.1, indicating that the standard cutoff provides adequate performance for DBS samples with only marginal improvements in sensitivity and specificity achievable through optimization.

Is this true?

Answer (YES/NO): YES